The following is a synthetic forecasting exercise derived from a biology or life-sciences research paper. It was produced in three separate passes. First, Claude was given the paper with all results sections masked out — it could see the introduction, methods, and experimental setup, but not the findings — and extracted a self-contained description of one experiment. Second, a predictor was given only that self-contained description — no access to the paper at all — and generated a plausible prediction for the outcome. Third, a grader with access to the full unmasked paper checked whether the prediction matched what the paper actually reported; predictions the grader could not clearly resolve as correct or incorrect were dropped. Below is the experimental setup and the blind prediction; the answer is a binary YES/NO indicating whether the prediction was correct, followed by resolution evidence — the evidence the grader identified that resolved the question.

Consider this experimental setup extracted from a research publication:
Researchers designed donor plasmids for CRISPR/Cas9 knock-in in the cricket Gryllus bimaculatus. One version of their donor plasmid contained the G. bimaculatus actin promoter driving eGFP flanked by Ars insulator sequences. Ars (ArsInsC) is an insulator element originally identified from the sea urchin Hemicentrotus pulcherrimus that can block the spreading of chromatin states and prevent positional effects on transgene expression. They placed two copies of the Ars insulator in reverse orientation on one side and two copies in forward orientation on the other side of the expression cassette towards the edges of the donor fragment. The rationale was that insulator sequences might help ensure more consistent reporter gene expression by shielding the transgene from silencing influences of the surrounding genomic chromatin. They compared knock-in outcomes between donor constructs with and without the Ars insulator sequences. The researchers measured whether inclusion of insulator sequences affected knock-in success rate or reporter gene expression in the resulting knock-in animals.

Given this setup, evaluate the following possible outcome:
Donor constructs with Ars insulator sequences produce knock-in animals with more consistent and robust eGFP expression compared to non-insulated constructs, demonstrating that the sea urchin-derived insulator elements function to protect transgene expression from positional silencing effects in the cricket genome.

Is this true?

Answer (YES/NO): NO